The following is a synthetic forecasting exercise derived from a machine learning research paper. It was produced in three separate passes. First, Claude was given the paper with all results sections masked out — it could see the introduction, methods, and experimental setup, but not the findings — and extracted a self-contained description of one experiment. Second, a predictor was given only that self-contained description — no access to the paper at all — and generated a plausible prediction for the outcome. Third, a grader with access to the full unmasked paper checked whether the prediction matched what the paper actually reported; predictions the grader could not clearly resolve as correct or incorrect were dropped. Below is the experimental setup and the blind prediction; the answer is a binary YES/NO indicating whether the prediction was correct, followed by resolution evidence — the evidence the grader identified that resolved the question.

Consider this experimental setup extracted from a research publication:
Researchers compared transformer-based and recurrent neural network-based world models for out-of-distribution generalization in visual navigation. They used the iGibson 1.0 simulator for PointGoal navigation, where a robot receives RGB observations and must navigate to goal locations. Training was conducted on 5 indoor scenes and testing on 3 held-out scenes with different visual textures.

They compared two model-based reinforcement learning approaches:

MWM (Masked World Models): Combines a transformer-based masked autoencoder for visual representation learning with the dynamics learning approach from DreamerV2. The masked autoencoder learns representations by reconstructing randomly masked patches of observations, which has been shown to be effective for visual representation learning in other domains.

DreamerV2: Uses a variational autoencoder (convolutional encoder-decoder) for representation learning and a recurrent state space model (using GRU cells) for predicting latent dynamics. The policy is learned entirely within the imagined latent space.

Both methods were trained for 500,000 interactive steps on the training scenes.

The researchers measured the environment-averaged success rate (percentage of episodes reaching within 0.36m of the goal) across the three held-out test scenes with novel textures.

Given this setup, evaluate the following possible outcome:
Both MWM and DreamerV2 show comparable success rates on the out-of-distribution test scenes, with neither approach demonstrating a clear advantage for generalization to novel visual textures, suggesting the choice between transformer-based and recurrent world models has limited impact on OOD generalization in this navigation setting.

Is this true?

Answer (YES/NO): YES